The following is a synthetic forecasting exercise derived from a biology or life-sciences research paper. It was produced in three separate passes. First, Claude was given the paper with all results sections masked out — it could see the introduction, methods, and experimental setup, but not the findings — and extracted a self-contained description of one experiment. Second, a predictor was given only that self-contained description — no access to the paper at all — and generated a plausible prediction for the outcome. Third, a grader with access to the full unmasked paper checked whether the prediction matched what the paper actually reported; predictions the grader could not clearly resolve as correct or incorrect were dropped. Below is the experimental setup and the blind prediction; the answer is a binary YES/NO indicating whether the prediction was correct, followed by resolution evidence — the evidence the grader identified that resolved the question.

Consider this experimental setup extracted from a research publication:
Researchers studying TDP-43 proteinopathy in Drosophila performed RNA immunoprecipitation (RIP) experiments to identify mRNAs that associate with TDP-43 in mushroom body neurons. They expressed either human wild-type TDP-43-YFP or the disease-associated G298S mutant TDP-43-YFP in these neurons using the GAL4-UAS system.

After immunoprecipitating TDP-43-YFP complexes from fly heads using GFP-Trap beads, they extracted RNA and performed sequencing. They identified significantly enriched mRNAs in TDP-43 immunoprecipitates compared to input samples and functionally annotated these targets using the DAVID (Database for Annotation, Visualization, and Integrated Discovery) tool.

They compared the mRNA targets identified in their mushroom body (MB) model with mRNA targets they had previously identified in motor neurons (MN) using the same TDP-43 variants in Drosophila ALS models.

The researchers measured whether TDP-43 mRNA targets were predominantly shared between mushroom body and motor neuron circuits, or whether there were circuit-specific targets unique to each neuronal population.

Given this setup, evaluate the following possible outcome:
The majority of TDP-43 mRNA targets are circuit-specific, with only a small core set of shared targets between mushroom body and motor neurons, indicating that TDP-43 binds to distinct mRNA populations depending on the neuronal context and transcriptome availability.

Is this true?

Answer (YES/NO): NO